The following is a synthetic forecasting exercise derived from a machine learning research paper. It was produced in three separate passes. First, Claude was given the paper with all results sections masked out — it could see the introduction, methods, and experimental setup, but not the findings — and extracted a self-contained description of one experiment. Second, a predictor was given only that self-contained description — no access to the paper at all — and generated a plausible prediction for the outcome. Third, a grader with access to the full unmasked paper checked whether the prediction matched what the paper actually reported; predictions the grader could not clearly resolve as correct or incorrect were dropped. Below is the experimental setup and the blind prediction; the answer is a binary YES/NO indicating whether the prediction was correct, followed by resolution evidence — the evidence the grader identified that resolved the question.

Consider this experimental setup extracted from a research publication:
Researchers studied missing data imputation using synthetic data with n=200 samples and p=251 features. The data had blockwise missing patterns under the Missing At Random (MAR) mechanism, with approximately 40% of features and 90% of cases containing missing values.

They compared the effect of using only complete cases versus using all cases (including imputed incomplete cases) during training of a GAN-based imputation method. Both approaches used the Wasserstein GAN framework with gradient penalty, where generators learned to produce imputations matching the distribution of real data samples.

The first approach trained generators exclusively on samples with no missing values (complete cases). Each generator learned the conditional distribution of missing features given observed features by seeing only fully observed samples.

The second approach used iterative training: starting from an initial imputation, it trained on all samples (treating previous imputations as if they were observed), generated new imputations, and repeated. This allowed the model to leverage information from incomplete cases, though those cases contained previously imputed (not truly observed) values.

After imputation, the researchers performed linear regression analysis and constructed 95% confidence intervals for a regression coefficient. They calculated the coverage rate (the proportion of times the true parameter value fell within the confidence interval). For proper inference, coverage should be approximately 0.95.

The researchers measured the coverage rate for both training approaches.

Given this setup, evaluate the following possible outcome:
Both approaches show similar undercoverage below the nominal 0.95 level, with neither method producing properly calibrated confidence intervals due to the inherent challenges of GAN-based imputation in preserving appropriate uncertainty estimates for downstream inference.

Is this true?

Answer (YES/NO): NO